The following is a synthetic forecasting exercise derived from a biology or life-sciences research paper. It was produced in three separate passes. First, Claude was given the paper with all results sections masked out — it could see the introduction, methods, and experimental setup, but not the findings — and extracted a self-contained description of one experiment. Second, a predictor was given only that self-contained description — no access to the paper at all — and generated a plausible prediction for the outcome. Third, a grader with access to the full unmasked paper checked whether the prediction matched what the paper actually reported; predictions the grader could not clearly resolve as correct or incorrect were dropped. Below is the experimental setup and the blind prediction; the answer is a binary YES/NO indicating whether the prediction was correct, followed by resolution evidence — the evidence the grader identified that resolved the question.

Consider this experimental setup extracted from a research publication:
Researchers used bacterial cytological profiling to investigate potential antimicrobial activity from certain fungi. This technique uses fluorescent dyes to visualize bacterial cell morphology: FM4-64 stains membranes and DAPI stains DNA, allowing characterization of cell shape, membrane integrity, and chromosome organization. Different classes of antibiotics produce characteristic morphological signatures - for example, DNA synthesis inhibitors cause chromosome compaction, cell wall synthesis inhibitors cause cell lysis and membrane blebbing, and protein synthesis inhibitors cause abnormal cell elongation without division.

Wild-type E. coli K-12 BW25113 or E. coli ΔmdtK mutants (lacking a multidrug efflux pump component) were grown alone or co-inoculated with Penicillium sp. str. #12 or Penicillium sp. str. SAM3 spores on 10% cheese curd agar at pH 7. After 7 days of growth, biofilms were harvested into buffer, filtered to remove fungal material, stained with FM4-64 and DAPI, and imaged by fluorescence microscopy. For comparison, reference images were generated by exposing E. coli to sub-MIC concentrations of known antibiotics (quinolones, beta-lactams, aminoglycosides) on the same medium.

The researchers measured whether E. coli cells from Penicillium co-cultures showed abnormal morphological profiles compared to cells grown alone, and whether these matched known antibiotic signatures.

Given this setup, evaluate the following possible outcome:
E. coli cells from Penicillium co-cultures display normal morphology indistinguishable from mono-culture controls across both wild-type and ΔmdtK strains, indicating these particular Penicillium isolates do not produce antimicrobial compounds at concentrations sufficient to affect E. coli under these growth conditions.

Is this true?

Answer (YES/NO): NO